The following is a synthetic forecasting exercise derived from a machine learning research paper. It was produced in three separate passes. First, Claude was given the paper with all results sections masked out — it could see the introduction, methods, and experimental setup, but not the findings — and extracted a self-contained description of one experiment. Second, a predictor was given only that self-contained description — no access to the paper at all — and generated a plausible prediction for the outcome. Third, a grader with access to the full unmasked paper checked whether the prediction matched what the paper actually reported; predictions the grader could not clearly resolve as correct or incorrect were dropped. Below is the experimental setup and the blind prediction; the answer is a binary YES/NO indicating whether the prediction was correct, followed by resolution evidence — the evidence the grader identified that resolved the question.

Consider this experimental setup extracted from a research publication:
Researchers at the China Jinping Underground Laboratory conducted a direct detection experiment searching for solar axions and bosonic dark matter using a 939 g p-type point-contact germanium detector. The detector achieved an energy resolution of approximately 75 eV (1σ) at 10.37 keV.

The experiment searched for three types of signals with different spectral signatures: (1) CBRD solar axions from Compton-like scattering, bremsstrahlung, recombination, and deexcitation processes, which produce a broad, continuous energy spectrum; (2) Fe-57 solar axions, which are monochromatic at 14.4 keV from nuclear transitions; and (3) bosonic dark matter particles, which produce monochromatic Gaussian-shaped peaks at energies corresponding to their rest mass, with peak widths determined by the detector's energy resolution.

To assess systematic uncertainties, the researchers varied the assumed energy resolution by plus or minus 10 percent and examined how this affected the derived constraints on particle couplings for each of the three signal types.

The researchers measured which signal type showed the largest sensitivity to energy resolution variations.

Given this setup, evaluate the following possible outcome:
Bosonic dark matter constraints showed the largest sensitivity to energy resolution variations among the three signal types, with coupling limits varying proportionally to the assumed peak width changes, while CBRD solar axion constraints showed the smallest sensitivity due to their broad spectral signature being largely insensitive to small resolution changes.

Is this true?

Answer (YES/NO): NO